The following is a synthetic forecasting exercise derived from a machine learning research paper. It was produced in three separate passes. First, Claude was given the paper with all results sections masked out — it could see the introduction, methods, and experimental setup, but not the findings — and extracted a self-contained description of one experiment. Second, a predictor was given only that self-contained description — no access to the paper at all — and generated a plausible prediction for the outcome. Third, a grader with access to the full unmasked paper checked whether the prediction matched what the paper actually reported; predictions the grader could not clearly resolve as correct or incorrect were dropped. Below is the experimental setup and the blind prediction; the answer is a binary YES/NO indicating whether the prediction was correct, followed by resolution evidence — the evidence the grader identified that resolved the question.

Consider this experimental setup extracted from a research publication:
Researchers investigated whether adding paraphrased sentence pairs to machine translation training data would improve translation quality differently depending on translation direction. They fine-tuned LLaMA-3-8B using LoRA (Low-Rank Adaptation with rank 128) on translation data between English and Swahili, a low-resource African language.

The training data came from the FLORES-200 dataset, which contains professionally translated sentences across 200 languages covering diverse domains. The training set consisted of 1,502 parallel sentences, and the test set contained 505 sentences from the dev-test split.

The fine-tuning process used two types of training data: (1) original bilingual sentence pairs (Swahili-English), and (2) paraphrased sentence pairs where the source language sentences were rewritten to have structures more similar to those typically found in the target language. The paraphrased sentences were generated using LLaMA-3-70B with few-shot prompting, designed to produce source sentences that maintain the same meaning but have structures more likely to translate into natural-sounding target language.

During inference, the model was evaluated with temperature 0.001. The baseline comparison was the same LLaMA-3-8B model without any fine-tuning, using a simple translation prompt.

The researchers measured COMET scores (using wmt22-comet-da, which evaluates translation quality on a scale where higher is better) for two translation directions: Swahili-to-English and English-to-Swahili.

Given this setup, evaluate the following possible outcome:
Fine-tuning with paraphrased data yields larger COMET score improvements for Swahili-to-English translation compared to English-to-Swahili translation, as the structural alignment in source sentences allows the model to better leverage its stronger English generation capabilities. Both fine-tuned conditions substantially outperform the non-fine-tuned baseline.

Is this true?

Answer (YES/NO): NO